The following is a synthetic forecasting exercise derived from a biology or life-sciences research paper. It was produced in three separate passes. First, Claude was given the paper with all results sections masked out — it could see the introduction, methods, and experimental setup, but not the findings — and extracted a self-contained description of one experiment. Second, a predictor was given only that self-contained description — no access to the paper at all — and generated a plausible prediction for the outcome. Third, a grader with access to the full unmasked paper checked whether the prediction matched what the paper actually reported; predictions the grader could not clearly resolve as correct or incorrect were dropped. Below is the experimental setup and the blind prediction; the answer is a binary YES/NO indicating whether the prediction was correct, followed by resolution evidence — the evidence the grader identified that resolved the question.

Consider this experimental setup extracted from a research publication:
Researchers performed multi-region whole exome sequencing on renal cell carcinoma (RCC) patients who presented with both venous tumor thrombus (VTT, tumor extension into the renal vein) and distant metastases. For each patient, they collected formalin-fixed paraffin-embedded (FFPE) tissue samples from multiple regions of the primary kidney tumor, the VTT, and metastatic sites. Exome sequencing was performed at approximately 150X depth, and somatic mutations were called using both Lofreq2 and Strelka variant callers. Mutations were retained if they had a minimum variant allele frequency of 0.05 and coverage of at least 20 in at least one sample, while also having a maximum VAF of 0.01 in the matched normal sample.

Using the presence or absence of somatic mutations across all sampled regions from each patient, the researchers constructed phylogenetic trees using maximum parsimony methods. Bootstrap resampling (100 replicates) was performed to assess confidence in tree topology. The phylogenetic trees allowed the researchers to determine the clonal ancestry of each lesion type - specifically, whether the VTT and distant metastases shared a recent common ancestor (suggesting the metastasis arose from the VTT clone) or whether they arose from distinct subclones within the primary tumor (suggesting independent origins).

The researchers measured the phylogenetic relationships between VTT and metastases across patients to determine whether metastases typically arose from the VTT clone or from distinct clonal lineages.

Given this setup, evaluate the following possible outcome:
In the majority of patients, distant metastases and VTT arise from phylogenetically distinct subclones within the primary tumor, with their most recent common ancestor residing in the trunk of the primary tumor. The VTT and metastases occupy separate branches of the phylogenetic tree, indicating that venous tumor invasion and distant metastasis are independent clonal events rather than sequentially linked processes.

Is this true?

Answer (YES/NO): YES